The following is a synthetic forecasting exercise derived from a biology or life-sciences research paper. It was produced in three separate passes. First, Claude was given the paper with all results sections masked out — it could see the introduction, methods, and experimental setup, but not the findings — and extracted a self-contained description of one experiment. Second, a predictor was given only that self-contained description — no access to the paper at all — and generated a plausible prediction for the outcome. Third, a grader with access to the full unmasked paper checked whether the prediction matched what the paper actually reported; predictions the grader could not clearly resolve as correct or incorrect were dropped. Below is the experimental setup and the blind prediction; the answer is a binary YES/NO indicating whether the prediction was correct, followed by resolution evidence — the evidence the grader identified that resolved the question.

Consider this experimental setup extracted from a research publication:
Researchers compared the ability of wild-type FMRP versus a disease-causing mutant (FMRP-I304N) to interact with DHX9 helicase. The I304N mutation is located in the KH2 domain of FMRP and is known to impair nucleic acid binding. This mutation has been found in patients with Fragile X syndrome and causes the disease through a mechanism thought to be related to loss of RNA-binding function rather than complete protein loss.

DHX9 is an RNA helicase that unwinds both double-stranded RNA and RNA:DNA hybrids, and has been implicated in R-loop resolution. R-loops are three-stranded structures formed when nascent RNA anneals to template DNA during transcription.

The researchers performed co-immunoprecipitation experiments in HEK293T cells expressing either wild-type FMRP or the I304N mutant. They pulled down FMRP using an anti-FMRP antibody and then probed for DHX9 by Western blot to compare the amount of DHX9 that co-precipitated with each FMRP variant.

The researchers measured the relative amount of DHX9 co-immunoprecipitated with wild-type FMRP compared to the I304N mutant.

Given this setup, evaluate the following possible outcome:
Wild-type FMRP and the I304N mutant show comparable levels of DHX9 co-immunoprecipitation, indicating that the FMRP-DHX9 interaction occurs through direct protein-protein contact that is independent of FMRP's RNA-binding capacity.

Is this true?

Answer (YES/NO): NO